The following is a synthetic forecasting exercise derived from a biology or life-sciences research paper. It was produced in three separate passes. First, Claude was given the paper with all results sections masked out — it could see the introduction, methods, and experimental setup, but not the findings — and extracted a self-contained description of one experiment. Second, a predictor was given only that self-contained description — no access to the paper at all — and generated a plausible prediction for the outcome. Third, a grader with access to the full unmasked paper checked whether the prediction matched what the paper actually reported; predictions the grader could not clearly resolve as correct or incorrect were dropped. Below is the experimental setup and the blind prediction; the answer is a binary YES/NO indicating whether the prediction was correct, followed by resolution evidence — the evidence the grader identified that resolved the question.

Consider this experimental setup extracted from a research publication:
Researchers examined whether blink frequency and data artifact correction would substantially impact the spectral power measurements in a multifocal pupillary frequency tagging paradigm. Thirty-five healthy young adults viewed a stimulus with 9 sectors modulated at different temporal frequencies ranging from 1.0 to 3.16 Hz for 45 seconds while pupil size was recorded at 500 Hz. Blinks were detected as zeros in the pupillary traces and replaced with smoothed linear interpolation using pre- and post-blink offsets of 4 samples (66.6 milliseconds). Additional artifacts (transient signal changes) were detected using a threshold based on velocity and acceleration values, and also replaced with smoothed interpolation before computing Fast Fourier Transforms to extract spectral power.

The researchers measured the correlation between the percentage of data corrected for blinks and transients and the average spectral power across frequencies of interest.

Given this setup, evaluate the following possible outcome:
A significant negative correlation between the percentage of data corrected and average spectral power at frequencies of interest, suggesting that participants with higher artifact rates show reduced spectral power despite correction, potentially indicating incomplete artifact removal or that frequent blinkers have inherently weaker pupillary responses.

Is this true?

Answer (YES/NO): NO